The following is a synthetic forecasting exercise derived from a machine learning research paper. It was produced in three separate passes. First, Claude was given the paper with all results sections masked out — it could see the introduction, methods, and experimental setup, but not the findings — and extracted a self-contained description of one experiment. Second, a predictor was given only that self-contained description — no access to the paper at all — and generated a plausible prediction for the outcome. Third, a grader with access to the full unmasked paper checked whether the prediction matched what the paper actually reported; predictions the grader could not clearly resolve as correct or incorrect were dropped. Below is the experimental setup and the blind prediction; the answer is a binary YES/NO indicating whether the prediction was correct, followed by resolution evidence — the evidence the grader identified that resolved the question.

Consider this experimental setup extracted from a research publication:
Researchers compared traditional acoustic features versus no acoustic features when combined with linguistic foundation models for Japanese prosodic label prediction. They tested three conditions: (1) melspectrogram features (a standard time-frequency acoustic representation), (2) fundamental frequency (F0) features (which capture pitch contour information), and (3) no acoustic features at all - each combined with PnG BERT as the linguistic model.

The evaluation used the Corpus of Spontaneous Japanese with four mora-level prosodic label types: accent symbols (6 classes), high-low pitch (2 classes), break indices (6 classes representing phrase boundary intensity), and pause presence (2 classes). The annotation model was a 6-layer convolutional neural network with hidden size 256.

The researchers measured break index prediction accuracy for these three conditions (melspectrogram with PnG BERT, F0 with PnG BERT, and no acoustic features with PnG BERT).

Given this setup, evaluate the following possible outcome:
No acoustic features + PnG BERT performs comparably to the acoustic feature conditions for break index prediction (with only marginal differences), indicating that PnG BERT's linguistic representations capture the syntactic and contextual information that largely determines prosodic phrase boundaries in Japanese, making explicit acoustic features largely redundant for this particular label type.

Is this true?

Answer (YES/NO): NO